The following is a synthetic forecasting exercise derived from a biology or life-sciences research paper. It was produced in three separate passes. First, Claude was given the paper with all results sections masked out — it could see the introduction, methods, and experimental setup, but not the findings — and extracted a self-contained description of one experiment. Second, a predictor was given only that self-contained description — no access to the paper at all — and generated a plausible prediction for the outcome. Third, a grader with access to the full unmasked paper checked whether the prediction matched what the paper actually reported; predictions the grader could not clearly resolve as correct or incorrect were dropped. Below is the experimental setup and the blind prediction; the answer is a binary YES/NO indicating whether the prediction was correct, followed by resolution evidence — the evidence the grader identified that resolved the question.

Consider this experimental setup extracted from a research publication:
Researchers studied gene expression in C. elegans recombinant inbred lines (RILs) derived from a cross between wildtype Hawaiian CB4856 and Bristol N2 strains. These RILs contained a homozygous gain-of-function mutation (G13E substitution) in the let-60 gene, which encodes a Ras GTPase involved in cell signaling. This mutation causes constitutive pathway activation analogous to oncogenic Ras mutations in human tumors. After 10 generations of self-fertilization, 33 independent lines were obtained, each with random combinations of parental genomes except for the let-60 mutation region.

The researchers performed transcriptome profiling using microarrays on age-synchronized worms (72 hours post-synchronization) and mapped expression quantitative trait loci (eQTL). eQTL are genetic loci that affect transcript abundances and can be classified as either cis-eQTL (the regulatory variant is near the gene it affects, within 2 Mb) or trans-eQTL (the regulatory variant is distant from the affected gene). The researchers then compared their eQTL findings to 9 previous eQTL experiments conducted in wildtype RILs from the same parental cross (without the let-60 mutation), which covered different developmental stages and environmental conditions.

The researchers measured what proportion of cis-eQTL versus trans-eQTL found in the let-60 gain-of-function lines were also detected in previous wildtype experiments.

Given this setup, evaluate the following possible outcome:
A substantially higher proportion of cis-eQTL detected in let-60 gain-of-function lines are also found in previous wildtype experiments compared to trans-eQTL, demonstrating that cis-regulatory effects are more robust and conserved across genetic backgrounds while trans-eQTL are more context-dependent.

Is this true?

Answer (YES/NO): YES